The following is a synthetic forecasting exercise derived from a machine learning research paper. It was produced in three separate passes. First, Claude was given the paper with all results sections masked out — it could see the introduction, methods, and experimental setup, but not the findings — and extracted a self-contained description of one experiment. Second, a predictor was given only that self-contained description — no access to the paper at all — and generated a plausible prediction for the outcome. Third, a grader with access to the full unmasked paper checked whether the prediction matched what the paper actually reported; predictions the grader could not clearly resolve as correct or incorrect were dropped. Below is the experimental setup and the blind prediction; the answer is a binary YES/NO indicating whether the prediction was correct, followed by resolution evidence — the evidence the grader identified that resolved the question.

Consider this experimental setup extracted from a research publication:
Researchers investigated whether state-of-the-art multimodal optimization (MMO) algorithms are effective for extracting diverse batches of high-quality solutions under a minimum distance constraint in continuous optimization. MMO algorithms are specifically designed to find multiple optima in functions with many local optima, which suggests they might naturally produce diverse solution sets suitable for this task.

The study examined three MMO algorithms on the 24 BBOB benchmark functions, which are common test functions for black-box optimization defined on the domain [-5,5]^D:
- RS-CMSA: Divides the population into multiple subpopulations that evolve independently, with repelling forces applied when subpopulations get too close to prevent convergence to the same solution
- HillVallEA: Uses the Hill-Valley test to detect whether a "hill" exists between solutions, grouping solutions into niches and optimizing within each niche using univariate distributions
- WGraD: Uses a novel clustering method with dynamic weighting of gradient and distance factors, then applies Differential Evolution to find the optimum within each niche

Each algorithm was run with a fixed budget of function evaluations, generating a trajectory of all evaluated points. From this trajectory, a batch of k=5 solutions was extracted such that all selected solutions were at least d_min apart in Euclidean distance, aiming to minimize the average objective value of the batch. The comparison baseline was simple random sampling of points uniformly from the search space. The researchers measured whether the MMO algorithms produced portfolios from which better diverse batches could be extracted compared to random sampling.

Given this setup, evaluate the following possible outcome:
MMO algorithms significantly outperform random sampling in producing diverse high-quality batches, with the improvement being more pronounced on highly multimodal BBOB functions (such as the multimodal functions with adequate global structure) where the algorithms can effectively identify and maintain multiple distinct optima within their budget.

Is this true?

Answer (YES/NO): NO